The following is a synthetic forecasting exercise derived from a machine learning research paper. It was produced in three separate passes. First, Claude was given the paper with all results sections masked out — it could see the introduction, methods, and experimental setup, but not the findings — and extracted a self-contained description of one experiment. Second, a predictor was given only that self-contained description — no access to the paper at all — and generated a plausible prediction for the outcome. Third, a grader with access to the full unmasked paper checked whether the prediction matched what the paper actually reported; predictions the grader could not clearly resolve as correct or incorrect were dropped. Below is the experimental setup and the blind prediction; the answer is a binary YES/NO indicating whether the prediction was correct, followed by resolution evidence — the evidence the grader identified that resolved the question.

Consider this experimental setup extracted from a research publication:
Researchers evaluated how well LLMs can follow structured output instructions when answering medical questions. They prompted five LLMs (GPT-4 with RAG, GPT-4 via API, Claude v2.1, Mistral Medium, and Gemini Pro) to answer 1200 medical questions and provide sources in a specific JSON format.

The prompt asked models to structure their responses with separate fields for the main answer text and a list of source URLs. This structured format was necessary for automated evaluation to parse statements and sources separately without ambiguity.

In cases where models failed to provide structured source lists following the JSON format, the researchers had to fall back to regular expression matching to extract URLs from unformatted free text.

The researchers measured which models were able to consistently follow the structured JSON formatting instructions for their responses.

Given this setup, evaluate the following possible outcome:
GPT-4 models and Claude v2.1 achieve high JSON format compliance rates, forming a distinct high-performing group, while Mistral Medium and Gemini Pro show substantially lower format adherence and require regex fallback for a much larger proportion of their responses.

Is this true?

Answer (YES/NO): NO